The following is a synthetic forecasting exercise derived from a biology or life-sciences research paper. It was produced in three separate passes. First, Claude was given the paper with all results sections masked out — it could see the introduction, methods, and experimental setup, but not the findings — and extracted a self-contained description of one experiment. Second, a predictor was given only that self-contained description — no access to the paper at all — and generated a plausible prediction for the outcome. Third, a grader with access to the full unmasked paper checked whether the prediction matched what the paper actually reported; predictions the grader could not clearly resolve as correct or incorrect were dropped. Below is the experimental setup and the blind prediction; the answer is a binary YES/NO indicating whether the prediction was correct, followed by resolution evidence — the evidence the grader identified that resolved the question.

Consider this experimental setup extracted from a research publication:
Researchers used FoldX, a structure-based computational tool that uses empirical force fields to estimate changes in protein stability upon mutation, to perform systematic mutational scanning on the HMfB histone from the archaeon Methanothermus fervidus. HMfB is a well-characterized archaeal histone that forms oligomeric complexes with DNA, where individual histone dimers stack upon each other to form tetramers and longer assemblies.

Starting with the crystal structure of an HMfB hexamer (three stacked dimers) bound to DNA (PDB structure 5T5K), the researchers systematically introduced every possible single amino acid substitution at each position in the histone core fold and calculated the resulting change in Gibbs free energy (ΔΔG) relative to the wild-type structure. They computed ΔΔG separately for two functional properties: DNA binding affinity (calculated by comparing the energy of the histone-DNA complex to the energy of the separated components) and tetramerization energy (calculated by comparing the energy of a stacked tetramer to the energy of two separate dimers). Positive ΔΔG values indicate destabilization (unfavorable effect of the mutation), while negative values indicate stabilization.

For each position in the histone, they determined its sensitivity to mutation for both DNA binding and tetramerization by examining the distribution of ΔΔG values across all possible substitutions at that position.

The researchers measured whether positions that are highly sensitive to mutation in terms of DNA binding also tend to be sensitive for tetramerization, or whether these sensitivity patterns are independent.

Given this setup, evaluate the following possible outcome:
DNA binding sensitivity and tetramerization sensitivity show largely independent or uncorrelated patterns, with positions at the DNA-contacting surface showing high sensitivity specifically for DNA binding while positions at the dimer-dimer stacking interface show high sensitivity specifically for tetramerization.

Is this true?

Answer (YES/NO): YES